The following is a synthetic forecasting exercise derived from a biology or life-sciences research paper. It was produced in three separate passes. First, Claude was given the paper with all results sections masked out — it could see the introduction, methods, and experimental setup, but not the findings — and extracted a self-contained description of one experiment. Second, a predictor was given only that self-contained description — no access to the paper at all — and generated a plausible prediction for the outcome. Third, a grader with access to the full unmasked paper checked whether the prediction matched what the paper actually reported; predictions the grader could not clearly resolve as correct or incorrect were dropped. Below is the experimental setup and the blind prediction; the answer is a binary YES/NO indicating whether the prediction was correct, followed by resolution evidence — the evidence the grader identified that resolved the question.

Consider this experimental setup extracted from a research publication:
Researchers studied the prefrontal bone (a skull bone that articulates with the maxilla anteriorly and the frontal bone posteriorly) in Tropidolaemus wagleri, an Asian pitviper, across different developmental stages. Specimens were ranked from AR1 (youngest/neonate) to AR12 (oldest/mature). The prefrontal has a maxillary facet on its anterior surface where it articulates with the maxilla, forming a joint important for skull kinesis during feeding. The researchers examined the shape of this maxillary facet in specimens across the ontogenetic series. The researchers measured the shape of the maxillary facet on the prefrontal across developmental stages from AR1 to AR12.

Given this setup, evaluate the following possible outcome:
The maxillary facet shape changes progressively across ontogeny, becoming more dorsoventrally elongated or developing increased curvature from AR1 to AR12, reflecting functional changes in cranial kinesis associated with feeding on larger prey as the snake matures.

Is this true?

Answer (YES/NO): NO